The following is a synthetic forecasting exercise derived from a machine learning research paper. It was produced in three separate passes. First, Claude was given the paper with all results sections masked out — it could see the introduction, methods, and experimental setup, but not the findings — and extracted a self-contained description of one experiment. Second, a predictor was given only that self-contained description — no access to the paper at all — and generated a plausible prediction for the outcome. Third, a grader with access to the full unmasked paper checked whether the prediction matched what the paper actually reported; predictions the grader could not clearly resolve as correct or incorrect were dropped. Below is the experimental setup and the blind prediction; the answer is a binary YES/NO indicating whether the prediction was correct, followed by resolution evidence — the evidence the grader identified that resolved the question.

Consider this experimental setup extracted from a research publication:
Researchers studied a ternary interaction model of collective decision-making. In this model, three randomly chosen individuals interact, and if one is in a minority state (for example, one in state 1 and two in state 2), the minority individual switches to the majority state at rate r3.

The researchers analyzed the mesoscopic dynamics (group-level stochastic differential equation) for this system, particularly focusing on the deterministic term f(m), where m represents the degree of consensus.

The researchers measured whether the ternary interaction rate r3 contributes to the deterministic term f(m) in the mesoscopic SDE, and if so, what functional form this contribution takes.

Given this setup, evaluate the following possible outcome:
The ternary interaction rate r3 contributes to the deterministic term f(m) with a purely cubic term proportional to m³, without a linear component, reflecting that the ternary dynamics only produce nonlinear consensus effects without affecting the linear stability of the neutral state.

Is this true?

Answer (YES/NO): NO